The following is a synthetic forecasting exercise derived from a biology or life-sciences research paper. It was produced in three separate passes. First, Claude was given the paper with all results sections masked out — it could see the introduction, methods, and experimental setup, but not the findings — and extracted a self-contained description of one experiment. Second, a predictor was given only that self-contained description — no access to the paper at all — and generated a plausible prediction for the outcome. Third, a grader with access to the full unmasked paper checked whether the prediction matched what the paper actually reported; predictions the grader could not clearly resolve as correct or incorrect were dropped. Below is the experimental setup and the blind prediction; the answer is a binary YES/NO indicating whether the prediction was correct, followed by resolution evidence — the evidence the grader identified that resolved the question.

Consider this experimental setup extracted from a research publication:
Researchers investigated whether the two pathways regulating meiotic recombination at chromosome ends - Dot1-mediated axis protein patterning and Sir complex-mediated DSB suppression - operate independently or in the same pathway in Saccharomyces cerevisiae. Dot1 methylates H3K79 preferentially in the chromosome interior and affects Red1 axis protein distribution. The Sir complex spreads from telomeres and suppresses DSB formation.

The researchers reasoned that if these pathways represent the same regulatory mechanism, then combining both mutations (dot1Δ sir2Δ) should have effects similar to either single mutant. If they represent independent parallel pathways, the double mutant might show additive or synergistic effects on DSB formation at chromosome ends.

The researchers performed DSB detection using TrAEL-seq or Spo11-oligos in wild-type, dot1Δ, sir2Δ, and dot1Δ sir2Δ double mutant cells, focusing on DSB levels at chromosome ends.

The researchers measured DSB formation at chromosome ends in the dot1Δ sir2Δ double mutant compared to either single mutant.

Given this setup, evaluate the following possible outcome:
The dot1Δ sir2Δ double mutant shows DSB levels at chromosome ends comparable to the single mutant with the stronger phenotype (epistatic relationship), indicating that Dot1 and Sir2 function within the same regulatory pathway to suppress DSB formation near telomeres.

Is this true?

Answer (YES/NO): NO